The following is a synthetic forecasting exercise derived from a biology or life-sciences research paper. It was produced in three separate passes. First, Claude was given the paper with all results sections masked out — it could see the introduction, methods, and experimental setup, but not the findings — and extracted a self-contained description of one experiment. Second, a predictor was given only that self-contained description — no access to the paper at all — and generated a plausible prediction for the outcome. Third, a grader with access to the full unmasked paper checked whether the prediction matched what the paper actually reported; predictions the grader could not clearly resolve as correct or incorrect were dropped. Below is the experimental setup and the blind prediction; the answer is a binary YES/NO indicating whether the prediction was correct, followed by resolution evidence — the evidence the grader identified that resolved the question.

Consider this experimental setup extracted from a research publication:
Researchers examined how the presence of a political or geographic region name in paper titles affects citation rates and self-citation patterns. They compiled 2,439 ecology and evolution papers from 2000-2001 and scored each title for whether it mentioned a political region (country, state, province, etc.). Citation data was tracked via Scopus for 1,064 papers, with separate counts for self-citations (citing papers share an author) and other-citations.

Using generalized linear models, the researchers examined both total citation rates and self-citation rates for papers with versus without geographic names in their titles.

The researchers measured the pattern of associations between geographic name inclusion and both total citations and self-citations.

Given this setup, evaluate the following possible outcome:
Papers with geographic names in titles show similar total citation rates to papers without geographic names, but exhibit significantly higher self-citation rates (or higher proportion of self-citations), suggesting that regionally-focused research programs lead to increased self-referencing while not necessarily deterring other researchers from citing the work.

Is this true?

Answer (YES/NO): NO